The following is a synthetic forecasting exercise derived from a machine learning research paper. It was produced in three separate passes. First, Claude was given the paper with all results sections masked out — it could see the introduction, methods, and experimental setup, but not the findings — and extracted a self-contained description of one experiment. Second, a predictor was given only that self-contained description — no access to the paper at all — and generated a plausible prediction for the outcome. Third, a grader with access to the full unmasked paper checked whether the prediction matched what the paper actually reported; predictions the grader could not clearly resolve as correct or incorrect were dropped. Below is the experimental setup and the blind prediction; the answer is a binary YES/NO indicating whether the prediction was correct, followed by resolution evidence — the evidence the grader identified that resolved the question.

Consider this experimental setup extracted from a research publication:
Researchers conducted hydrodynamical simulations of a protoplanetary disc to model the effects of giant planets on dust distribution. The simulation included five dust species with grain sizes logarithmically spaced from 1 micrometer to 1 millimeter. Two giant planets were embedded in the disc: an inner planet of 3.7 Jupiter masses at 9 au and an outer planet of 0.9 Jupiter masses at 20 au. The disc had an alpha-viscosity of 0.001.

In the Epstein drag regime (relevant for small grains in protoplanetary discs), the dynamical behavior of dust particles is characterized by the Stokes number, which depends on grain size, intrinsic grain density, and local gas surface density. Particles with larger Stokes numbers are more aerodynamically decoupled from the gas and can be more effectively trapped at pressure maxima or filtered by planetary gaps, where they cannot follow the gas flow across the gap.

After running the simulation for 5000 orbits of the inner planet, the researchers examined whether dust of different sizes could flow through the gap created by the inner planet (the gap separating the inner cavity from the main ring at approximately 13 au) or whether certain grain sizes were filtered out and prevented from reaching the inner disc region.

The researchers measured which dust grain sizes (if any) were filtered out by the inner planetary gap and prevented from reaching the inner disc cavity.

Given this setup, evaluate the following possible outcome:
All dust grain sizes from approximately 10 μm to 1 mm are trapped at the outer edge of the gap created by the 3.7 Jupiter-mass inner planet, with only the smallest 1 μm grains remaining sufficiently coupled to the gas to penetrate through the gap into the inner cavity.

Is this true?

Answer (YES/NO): NO